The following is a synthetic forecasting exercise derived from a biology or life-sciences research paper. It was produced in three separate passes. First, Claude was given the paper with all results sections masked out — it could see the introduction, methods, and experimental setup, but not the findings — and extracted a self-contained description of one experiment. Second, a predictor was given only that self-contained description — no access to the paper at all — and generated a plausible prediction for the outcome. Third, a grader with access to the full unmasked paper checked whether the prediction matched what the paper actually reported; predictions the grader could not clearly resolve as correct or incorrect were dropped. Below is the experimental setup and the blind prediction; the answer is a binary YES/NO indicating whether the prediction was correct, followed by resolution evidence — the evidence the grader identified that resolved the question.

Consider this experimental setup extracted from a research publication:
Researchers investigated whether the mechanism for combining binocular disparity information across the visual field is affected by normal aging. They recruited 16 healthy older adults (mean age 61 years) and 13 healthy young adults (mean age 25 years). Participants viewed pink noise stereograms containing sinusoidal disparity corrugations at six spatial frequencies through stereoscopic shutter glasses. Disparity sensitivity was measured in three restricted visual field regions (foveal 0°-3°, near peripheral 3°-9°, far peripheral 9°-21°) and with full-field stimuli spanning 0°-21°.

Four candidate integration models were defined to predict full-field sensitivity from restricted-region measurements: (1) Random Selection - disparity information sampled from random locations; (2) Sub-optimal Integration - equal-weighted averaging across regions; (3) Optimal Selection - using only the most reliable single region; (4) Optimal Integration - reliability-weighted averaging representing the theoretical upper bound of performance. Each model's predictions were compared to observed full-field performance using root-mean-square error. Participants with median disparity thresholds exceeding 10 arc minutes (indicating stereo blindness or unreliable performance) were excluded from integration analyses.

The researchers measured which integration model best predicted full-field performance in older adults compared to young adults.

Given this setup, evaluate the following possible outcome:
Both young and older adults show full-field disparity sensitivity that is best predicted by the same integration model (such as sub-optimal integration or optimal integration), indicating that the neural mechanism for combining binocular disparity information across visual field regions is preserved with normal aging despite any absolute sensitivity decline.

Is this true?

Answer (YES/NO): YES